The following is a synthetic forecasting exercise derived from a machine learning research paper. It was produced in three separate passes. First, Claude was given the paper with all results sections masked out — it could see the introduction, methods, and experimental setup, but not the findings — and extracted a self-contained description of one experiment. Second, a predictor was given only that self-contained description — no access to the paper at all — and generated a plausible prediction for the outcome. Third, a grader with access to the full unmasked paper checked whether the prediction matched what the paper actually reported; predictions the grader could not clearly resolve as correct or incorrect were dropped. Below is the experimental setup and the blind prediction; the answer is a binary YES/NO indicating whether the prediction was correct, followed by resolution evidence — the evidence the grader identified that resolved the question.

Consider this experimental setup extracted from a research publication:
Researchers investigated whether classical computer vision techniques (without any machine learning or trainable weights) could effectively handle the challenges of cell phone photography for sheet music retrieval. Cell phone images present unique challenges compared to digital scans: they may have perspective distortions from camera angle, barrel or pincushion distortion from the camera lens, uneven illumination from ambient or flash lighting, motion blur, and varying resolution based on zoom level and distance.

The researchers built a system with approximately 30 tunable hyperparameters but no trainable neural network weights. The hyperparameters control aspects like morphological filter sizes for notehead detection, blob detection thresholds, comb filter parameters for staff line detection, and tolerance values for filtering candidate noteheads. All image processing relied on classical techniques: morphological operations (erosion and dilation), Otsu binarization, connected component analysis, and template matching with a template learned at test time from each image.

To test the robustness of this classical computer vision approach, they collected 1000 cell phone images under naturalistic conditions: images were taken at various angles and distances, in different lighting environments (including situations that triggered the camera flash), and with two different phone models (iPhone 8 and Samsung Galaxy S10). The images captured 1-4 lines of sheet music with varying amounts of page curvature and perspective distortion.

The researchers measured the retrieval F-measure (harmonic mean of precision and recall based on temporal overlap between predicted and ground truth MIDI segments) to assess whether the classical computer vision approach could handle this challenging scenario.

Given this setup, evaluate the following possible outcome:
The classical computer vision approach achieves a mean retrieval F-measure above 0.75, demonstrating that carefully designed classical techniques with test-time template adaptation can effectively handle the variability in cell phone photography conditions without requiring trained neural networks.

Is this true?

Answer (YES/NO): YES